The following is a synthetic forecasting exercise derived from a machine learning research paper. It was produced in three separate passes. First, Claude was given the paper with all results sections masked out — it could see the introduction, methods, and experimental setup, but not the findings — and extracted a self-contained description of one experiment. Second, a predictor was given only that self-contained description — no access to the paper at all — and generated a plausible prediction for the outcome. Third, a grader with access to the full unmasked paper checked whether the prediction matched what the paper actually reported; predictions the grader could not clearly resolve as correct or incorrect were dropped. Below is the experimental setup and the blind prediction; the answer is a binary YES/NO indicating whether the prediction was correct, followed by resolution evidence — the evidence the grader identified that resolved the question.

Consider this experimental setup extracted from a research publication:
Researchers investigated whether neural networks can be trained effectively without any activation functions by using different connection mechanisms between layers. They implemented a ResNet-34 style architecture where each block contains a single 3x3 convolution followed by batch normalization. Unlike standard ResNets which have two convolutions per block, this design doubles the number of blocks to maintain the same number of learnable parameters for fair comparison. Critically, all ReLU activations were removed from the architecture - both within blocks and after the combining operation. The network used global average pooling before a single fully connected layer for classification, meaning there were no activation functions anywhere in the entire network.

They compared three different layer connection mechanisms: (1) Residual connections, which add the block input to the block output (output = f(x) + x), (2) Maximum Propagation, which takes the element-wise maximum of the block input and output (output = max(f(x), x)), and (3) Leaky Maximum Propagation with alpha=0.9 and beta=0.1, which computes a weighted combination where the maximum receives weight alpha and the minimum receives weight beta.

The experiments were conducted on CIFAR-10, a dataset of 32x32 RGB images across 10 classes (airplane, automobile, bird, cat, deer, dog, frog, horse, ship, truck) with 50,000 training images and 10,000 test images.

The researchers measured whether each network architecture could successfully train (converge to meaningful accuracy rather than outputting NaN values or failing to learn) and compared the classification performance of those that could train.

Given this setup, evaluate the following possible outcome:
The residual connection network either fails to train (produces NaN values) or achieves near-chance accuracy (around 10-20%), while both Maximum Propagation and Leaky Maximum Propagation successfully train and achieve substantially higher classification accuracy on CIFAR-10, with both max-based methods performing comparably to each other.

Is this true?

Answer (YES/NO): NO